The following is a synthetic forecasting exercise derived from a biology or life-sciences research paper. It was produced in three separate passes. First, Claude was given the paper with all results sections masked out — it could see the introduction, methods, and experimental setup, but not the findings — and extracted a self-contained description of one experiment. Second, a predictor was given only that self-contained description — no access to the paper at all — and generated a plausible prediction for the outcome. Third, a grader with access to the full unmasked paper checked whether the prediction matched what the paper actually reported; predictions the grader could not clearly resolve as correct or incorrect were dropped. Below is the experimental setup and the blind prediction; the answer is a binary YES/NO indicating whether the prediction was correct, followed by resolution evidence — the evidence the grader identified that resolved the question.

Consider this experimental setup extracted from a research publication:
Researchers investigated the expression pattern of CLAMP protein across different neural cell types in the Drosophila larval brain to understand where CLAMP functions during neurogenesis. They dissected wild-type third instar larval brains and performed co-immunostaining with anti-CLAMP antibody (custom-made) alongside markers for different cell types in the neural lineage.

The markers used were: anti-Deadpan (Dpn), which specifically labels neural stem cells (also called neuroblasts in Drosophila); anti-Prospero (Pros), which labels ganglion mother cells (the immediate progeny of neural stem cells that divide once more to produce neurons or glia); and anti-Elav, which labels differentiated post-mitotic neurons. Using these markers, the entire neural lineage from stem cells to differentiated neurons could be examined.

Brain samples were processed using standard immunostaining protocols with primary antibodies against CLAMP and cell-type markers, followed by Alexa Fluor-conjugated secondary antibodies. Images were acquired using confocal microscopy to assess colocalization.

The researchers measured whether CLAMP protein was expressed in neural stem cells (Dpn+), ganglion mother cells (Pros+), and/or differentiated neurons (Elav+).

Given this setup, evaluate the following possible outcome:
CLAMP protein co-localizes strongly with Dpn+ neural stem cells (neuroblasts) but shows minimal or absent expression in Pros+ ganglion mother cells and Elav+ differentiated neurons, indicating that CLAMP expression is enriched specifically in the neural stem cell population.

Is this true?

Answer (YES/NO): NO